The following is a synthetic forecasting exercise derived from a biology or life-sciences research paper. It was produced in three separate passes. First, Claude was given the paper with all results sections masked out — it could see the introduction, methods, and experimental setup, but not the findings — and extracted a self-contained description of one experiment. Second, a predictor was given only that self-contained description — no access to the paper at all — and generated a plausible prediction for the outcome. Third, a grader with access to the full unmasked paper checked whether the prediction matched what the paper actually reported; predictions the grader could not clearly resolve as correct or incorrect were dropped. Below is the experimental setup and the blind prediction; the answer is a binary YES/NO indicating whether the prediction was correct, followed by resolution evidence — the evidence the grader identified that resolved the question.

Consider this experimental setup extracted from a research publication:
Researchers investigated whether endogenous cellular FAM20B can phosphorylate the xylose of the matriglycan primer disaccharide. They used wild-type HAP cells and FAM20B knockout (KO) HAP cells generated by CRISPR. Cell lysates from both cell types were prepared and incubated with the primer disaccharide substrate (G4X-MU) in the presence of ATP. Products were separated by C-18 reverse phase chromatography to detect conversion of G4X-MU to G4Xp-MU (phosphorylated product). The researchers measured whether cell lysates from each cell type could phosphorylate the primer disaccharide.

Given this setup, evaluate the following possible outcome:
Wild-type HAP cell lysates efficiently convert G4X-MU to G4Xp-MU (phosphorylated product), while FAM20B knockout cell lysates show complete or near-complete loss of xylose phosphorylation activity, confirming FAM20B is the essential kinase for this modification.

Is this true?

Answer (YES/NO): YES